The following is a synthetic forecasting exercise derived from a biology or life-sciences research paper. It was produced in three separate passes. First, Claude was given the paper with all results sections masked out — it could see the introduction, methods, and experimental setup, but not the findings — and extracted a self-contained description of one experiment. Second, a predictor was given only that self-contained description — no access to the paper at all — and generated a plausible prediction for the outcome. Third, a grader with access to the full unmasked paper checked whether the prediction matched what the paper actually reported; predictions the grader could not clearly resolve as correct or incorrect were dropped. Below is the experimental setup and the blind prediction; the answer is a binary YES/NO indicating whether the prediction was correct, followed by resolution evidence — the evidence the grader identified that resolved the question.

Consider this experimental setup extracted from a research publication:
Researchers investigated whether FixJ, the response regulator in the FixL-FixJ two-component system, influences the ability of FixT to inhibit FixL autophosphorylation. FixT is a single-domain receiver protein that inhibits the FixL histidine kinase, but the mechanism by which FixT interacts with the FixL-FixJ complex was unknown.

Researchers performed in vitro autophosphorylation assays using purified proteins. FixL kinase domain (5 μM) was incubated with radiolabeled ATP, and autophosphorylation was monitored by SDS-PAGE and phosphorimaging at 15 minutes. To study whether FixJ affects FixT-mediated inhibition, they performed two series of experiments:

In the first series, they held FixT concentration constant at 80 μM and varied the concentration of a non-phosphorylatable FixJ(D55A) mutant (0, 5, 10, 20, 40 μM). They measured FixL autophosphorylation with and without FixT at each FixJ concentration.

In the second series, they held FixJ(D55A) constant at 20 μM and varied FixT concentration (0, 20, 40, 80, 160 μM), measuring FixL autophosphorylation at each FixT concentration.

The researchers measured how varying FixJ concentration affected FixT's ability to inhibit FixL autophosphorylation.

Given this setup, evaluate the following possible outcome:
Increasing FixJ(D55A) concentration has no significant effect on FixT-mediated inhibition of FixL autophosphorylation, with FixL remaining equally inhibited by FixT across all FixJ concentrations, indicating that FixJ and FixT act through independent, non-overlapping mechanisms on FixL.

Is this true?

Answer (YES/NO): YES